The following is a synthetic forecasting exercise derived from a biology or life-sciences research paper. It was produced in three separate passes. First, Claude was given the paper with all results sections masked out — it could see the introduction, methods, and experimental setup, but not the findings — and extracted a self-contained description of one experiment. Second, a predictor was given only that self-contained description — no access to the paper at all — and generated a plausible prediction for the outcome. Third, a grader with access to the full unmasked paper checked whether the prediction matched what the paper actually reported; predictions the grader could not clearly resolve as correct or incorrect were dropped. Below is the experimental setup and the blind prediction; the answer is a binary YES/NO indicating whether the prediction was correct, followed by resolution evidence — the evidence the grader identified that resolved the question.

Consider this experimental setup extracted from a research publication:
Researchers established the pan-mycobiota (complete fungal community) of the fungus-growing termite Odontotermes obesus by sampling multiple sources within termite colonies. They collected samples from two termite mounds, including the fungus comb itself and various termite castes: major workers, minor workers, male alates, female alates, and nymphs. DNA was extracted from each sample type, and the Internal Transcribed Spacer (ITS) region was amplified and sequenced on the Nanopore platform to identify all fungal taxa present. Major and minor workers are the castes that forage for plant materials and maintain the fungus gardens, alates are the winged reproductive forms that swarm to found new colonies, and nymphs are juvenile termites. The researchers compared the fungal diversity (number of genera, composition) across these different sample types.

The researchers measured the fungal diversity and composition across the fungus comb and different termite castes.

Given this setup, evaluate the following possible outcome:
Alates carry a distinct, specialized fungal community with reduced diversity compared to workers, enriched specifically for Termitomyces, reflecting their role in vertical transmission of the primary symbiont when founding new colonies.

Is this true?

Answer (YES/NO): NO